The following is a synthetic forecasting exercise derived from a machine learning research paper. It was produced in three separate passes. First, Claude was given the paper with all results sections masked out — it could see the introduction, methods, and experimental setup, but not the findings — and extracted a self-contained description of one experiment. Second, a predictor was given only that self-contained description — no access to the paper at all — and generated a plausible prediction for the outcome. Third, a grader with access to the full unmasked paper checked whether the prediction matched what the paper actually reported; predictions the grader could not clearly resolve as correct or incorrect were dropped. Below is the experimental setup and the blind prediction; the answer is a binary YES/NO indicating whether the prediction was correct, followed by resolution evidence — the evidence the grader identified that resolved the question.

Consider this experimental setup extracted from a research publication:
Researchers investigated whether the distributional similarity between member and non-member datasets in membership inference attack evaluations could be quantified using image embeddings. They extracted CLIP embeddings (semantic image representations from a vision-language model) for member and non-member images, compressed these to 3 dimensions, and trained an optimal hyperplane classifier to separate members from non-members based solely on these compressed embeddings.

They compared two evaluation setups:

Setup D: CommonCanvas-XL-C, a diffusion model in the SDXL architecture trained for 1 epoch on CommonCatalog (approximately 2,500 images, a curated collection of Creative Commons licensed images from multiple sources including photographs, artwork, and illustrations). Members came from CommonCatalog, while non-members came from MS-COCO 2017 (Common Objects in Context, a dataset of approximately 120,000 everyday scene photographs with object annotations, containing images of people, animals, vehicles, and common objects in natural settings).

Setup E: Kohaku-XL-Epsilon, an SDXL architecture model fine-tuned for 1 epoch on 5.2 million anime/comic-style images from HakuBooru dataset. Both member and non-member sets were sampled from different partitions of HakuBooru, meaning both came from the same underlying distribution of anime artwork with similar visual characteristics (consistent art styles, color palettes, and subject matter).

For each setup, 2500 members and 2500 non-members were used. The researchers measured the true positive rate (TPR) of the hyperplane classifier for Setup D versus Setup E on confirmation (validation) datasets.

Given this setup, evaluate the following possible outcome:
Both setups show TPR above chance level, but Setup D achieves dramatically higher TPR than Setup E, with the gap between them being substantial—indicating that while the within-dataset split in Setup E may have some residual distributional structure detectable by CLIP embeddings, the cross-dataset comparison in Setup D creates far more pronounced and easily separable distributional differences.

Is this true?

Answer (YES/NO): NO